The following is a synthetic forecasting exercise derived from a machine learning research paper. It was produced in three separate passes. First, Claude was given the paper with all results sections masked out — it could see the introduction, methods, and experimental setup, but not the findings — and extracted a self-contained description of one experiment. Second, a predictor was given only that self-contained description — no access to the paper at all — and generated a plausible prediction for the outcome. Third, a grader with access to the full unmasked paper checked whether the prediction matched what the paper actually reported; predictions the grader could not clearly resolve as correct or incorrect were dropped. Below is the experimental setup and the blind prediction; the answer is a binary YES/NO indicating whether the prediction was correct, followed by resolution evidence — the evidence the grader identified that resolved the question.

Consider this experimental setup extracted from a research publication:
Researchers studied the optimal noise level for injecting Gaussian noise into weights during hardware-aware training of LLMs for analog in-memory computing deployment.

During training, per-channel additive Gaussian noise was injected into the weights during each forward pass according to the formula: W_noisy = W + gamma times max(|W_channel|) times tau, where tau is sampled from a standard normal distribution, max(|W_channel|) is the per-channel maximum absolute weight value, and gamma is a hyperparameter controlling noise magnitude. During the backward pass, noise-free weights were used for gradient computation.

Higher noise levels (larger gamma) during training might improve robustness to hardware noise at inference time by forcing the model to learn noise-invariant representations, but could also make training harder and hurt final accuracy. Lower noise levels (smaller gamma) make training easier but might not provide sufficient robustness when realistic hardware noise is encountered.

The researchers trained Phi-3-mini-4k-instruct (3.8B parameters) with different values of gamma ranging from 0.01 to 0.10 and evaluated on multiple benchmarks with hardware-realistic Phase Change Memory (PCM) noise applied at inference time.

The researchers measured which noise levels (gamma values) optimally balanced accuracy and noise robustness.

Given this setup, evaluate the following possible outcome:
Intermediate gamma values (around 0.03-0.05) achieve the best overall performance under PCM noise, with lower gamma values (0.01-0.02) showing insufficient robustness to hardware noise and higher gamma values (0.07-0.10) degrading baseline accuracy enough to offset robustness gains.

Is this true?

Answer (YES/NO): NO